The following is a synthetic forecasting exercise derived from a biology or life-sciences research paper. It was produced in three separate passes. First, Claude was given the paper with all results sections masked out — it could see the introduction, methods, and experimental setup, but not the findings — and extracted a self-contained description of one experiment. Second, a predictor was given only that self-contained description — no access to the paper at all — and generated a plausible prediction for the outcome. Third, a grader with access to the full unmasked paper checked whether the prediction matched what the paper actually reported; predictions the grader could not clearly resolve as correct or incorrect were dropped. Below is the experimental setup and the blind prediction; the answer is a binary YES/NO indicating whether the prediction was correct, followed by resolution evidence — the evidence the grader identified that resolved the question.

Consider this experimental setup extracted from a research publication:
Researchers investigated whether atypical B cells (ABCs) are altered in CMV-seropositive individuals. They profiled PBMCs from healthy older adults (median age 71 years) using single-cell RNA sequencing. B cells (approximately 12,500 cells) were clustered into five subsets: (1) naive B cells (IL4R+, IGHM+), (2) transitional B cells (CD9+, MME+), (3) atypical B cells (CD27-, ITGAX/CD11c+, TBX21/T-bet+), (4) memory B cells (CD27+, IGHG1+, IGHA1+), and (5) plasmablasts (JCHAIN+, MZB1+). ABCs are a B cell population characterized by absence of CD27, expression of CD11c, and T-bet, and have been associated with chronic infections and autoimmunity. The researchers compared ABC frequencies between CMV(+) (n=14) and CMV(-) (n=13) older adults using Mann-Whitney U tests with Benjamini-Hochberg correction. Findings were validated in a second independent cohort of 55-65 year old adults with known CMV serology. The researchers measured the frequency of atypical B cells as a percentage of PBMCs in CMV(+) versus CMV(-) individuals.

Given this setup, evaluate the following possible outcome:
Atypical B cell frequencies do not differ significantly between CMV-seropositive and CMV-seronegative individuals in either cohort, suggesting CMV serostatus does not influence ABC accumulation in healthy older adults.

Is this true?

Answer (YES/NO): NO